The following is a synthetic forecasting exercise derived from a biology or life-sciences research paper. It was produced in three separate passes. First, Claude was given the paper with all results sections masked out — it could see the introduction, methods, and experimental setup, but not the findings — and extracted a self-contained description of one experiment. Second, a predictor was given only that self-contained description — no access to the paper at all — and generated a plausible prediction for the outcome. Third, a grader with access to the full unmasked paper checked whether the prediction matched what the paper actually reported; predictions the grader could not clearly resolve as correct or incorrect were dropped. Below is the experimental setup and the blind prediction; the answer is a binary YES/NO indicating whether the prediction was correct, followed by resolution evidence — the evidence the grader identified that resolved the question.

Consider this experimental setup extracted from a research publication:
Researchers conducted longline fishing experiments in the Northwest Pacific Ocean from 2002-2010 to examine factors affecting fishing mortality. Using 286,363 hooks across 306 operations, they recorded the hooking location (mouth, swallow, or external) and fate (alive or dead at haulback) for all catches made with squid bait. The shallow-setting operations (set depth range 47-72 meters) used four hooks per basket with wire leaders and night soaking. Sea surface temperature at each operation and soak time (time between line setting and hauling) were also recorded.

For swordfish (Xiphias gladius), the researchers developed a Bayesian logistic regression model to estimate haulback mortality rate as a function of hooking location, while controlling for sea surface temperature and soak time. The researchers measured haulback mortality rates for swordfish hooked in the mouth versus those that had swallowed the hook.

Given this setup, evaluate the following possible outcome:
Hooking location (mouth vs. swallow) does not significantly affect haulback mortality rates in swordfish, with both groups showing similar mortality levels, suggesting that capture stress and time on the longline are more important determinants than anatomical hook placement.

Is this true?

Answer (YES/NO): NO